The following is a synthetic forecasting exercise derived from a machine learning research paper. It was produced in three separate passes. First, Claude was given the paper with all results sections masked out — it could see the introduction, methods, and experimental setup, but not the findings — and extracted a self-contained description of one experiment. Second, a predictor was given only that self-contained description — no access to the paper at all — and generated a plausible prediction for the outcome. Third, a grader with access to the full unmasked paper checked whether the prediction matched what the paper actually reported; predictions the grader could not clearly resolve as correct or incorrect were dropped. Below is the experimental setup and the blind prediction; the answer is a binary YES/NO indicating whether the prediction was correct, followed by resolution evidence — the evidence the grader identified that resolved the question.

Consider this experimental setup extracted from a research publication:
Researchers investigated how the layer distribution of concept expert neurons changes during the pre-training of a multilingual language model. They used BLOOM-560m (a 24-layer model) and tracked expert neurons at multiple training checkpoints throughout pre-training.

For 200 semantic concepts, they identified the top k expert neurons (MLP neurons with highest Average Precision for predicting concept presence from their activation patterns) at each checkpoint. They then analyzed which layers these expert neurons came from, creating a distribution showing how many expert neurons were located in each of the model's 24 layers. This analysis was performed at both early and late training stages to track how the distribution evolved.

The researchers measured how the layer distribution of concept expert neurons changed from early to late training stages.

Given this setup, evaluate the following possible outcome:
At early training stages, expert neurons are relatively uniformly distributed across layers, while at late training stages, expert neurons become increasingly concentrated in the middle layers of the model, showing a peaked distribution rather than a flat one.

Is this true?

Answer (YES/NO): NO